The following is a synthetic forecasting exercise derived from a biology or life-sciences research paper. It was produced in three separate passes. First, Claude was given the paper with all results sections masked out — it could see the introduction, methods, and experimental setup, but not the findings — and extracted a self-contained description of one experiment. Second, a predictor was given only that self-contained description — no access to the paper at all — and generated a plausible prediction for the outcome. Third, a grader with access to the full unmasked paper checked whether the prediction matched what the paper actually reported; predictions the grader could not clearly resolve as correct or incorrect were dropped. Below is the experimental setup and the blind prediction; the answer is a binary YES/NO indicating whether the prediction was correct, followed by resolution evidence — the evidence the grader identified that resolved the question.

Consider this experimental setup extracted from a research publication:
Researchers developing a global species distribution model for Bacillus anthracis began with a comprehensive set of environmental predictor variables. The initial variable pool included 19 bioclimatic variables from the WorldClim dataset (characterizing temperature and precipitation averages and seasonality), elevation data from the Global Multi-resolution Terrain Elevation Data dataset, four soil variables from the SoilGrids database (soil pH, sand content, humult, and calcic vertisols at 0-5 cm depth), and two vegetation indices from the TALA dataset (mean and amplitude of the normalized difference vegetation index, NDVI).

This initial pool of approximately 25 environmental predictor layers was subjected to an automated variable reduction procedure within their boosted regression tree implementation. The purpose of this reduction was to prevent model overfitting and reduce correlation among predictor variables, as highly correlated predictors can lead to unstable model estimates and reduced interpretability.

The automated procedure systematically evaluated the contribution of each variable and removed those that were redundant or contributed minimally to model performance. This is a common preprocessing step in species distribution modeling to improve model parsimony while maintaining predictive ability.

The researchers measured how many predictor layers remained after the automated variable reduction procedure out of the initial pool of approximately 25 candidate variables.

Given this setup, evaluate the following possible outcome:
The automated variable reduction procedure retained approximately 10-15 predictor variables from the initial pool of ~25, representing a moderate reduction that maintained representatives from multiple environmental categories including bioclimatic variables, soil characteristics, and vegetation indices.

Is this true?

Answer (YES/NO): NO